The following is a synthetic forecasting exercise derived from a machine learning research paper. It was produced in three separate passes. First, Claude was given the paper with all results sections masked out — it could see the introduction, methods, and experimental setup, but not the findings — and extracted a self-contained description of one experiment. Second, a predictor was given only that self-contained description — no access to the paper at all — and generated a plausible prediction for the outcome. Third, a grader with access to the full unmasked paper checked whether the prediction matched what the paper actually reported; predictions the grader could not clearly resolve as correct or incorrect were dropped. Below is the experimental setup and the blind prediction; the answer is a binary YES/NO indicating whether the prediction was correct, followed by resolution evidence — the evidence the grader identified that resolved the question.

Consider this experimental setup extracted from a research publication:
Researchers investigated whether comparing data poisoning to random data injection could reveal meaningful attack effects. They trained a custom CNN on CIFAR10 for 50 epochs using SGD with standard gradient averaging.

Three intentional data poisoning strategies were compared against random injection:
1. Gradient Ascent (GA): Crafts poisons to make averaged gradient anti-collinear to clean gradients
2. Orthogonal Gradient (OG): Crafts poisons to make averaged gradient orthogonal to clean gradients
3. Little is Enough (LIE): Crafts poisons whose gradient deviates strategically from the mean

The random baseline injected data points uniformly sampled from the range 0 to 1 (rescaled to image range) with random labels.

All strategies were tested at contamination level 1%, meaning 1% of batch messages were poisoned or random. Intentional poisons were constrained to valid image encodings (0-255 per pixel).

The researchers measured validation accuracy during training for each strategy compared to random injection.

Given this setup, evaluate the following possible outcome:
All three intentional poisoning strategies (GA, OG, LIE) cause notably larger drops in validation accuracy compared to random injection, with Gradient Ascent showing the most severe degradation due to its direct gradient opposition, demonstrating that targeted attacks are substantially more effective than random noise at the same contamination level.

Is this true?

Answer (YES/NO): NO